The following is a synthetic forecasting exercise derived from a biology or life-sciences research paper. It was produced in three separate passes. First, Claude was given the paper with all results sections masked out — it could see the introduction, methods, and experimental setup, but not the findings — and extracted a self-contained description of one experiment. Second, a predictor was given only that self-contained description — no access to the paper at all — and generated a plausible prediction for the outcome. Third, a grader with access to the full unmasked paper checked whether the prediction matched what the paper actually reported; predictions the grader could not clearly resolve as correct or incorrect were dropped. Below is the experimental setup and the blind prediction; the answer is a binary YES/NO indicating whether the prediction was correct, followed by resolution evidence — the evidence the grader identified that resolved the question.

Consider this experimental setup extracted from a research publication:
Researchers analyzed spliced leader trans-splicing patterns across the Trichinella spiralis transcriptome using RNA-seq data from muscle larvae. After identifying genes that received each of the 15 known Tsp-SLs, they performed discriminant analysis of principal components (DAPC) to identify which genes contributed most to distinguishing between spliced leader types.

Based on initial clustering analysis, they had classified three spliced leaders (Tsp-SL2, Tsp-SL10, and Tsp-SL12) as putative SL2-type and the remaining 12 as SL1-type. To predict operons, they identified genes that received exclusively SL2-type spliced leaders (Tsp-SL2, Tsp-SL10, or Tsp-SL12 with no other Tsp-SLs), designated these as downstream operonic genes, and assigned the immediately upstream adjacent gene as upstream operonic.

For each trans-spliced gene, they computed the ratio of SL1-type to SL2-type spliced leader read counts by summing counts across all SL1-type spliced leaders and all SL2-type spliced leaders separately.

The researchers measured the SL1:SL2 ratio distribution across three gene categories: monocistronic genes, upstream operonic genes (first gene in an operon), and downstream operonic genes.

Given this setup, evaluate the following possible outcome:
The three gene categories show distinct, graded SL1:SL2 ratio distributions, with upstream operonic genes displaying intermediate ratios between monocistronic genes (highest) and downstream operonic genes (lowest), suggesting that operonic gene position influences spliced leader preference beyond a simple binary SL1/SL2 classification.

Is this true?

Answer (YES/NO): NO